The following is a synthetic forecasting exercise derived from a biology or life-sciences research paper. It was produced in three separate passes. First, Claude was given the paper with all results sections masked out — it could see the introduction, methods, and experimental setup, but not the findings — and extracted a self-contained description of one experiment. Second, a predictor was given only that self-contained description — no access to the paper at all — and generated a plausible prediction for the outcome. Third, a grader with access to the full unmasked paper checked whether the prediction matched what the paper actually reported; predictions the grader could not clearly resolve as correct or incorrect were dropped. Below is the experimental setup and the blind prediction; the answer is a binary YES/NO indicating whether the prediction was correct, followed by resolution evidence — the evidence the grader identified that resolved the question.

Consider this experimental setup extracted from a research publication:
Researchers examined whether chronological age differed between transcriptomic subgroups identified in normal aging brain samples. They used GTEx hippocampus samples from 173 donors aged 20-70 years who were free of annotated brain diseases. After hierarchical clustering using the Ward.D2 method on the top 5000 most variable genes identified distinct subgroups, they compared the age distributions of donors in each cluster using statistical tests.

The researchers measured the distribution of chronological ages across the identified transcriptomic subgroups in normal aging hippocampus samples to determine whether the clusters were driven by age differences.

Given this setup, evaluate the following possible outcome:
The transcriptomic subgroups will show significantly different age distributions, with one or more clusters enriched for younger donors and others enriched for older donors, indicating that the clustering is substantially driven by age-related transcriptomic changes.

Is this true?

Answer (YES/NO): NO